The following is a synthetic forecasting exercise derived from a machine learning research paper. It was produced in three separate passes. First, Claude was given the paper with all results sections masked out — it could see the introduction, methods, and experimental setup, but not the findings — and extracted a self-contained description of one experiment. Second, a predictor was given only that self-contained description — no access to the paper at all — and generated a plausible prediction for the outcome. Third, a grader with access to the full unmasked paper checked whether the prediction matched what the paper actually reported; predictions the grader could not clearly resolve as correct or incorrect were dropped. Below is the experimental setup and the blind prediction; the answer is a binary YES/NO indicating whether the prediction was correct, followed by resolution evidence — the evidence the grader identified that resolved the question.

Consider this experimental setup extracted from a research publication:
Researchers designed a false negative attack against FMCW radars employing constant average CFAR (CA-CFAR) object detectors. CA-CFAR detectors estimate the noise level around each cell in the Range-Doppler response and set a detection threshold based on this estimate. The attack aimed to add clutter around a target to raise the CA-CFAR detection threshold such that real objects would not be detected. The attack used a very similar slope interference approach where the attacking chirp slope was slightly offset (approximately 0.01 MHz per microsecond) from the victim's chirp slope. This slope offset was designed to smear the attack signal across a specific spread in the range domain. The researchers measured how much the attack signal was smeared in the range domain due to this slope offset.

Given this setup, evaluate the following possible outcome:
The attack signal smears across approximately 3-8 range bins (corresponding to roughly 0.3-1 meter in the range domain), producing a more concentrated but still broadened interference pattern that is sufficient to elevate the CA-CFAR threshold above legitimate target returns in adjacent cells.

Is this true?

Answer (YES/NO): NO